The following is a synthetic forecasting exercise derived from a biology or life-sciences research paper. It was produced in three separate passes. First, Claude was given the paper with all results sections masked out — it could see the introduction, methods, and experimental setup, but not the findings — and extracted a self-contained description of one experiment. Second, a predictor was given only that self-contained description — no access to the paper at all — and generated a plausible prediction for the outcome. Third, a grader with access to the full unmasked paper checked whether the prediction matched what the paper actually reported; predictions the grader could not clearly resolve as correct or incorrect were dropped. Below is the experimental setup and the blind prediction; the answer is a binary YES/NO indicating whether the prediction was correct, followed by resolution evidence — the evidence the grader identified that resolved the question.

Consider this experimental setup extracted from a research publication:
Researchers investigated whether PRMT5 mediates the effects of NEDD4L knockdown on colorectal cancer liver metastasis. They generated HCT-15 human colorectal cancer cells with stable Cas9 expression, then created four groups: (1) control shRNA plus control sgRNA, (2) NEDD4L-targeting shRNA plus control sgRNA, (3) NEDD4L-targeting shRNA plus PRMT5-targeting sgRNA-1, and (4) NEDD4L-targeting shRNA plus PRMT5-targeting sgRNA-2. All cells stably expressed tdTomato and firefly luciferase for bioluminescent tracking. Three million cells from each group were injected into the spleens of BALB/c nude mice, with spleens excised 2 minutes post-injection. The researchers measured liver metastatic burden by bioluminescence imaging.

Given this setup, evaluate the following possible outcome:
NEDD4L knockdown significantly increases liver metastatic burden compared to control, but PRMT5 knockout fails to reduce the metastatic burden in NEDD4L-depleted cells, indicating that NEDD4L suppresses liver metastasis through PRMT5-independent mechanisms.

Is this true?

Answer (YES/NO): NO